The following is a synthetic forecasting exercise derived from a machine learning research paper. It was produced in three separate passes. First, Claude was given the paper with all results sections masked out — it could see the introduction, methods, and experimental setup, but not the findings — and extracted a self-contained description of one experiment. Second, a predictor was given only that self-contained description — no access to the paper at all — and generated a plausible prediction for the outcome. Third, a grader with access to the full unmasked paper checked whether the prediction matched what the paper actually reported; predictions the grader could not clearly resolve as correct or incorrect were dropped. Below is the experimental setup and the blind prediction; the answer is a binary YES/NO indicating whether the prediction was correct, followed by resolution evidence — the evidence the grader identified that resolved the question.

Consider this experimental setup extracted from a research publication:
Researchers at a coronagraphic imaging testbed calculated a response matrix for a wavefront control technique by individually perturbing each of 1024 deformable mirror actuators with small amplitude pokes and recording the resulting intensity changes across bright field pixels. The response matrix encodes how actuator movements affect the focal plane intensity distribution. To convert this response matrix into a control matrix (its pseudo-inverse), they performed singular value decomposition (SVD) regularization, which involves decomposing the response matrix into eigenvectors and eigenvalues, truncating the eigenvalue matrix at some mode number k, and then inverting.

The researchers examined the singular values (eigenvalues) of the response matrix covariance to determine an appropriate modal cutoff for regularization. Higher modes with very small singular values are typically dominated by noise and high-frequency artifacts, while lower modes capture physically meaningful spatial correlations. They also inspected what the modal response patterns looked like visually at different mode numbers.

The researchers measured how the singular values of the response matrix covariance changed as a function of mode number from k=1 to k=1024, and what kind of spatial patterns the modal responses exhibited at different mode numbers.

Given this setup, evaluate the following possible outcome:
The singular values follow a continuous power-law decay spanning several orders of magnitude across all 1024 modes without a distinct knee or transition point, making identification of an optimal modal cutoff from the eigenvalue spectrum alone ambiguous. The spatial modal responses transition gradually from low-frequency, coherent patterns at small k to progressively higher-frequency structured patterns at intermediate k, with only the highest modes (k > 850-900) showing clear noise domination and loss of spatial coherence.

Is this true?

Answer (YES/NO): NO